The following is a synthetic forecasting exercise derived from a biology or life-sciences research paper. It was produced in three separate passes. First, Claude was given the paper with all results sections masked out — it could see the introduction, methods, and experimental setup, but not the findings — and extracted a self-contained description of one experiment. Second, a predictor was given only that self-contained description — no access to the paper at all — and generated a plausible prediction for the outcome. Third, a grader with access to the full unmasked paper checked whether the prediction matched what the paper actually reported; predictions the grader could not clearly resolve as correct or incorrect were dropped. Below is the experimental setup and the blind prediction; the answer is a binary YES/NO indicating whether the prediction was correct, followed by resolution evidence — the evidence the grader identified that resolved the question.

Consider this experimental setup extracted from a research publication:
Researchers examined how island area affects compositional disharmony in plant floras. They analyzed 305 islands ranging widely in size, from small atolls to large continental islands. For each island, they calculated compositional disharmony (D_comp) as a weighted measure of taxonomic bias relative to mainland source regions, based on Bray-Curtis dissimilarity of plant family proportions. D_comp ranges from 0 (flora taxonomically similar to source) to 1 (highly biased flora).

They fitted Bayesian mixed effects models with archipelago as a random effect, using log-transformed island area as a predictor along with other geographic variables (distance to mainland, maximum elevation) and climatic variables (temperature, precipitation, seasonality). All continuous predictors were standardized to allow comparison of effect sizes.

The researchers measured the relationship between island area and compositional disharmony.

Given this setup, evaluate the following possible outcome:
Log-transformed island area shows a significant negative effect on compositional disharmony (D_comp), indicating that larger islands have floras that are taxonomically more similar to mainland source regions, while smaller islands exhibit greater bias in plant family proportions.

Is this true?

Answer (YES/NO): YES